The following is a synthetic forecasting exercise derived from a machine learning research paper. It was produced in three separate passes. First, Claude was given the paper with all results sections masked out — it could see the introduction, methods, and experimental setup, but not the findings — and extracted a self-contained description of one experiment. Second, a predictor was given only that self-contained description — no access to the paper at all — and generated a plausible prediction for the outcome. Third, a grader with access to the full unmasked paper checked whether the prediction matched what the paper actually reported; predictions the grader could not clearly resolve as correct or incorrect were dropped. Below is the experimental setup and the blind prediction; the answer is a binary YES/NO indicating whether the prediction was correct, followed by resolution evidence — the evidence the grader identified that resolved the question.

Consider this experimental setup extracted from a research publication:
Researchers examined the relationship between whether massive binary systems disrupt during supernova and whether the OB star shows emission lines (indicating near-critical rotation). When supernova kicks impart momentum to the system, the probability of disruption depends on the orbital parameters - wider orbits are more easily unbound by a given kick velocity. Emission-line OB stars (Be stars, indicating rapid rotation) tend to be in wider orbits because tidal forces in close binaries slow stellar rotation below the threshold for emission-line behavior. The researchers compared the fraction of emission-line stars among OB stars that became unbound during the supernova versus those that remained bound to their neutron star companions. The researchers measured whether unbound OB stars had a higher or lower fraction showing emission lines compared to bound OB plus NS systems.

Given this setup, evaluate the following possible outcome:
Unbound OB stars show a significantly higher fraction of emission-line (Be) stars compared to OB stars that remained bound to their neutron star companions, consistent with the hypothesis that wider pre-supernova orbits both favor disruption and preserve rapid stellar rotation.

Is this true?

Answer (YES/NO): YES